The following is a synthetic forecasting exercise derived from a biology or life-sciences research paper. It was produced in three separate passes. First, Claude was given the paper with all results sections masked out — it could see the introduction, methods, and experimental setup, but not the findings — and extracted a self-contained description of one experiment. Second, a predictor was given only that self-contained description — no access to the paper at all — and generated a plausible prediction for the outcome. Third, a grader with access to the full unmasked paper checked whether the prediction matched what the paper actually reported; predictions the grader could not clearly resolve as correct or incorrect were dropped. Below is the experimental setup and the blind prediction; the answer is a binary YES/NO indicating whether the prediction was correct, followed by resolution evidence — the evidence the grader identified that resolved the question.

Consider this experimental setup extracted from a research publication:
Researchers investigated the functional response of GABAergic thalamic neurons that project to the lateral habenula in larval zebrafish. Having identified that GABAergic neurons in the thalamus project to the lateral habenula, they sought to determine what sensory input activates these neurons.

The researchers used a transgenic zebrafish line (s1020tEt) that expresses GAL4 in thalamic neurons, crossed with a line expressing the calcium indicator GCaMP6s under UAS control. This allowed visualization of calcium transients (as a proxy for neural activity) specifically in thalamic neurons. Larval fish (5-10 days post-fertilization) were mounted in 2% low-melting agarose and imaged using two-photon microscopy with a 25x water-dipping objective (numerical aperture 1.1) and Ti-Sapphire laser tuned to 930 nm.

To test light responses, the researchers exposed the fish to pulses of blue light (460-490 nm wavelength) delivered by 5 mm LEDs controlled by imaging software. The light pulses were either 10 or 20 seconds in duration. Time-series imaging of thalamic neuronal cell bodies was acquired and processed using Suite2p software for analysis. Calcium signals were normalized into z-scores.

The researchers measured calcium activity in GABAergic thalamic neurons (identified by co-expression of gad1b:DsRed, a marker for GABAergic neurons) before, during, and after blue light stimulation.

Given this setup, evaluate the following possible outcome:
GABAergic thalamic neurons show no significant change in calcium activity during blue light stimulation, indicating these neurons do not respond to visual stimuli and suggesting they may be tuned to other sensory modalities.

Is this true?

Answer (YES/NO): NO